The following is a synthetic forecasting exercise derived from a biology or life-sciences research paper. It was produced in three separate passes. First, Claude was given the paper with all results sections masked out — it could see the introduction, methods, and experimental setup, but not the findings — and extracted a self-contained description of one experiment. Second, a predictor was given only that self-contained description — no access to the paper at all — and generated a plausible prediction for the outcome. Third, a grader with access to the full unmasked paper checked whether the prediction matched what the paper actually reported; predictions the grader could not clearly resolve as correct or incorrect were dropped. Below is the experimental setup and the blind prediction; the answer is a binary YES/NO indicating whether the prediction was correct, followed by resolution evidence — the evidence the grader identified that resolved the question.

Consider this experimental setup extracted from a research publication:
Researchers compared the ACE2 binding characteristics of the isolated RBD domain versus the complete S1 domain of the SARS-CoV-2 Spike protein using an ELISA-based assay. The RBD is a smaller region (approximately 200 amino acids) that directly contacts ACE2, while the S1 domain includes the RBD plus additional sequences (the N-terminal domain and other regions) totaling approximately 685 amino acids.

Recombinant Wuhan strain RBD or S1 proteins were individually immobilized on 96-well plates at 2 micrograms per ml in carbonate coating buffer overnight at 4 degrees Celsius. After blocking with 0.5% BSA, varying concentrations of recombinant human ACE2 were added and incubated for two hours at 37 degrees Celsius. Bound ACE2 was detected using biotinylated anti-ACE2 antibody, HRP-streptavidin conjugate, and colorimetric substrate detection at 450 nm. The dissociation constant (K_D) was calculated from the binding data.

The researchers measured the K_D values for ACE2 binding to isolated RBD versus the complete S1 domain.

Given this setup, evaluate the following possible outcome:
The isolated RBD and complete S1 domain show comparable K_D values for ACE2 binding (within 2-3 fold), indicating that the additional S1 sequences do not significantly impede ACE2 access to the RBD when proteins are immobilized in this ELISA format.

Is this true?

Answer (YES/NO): YES